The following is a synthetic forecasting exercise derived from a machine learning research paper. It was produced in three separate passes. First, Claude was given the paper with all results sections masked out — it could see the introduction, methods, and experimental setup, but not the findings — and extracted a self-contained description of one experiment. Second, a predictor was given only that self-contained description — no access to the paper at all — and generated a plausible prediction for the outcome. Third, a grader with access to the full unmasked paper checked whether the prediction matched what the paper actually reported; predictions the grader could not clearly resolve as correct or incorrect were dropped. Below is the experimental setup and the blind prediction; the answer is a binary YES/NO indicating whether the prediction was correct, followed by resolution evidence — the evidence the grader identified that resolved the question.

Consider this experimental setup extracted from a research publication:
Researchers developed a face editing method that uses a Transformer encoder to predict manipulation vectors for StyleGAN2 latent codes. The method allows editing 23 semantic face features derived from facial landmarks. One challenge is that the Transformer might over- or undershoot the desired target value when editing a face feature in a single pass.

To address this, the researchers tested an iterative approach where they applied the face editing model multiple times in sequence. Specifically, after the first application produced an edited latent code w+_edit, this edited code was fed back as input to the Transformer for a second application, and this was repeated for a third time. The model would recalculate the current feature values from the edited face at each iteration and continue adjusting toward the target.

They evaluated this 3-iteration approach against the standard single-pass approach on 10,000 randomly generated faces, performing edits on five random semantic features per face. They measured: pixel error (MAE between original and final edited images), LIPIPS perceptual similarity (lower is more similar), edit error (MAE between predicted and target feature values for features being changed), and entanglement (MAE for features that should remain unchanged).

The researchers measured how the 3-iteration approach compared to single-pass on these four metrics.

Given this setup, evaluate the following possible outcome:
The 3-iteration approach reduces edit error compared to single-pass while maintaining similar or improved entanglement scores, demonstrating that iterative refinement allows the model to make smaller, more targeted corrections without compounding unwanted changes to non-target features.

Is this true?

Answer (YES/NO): NO